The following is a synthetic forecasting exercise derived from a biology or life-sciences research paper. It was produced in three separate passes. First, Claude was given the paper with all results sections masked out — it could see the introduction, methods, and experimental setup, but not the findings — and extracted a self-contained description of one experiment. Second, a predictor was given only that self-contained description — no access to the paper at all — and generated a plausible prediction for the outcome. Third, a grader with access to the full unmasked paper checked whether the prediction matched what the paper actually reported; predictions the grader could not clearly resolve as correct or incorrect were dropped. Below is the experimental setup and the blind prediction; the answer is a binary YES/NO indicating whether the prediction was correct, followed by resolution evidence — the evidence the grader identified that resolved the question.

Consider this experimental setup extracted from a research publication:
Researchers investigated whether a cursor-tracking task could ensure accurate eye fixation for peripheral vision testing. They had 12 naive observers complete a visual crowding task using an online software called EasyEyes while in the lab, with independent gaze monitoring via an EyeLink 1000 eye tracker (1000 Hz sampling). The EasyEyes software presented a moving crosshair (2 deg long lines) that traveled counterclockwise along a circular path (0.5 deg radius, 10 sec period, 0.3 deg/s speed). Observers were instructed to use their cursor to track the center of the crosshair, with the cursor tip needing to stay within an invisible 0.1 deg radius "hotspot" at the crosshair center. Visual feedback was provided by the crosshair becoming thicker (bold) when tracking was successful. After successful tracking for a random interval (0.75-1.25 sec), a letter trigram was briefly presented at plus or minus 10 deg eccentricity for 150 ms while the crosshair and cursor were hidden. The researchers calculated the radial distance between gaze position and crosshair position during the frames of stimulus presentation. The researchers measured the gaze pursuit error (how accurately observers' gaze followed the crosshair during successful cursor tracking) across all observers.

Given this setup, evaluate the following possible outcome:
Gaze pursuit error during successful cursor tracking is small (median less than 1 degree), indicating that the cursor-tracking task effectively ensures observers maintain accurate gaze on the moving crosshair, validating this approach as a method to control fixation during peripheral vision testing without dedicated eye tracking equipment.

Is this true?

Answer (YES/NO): NO